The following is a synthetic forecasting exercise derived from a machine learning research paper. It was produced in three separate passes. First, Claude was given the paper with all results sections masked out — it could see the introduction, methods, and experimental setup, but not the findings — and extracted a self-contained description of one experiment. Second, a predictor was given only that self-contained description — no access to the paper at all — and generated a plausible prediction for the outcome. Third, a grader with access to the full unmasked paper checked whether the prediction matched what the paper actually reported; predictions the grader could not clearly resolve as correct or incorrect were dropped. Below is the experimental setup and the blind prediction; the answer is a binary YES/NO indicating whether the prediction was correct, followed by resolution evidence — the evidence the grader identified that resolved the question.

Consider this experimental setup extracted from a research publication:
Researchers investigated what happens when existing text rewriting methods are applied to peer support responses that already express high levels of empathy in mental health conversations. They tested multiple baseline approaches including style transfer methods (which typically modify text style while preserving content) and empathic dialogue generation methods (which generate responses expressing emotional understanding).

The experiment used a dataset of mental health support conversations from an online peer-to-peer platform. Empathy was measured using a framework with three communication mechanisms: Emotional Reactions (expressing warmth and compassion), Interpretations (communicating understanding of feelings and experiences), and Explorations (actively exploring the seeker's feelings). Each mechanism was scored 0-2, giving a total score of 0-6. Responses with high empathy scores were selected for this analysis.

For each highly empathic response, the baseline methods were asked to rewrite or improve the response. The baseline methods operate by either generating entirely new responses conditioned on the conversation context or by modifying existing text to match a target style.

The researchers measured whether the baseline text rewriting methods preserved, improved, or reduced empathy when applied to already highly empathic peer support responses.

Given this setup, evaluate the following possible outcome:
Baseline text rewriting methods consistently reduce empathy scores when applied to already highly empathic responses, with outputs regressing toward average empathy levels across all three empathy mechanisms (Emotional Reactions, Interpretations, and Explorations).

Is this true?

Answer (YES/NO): NO